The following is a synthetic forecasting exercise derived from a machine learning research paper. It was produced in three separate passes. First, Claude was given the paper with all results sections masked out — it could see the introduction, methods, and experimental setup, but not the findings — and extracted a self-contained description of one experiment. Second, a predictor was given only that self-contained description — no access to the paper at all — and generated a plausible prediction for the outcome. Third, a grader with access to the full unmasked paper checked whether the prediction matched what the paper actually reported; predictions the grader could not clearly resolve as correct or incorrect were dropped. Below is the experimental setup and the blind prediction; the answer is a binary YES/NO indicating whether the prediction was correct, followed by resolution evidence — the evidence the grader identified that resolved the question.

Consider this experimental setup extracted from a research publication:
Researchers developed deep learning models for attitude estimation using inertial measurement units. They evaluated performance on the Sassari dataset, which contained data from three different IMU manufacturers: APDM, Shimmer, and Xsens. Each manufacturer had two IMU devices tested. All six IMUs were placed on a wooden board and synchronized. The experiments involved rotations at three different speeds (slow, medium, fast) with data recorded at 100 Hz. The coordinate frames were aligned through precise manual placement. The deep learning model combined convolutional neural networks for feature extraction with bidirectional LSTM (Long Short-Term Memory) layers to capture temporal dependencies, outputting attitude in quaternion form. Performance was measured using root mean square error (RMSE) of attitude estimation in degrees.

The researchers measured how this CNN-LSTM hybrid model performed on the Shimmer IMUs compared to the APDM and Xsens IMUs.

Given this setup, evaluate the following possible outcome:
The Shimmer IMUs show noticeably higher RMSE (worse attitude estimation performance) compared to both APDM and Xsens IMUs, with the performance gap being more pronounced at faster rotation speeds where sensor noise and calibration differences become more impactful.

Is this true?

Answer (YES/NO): NO